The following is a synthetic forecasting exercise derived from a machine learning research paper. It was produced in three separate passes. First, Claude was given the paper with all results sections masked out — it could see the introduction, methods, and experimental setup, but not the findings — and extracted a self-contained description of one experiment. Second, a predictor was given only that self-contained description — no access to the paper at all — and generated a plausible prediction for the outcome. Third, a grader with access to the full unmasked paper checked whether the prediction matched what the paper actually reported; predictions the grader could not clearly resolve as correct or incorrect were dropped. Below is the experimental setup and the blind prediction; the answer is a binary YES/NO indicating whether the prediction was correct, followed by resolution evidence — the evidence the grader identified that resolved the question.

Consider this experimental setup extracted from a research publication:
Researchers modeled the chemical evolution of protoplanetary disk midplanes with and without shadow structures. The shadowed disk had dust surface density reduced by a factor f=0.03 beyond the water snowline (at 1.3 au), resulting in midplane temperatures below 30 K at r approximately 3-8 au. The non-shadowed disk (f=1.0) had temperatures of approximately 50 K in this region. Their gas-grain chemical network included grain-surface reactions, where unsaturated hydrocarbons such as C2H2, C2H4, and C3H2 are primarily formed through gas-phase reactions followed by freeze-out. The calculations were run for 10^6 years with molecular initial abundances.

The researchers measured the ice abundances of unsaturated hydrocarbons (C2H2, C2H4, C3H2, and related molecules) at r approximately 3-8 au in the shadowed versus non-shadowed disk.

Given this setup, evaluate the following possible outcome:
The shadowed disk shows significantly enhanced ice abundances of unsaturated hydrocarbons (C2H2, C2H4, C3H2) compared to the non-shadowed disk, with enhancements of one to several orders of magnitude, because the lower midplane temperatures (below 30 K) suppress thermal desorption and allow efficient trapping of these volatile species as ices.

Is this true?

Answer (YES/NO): NO